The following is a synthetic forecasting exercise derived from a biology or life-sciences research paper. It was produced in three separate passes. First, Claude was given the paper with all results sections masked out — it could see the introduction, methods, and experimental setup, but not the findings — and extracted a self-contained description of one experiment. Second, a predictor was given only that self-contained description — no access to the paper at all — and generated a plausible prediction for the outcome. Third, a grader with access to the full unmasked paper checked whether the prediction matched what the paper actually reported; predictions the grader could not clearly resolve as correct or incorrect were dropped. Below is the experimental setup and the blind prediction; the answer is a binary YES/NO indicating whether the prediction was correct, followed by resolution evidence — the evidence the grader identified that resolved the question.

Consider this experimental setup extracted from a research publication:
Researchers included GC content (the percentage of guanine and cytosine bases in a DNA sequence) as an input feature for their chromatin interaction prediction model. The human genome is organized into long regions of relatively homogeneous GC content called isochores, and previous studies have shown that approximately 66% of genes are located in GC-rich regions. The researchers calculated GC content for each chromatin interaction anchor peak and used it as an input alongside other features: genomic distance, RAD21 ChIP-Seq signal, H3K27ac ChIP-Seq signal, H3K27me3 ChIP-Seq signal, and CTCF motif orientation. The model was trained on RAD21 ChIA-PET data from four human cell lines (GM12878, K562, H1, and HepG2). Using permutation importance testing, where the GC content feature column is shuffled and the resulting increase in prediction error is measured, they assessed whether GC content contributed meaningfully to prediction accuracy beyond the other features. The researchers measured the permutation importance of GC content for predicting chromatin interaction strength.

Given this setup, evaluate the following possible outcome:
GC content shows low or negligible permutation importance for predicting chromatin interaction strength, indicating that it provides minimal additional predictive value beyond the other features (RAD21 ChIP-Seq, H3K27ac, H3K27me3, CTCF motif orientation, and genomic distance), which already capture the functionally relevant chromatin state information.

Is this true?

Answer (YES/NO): YES